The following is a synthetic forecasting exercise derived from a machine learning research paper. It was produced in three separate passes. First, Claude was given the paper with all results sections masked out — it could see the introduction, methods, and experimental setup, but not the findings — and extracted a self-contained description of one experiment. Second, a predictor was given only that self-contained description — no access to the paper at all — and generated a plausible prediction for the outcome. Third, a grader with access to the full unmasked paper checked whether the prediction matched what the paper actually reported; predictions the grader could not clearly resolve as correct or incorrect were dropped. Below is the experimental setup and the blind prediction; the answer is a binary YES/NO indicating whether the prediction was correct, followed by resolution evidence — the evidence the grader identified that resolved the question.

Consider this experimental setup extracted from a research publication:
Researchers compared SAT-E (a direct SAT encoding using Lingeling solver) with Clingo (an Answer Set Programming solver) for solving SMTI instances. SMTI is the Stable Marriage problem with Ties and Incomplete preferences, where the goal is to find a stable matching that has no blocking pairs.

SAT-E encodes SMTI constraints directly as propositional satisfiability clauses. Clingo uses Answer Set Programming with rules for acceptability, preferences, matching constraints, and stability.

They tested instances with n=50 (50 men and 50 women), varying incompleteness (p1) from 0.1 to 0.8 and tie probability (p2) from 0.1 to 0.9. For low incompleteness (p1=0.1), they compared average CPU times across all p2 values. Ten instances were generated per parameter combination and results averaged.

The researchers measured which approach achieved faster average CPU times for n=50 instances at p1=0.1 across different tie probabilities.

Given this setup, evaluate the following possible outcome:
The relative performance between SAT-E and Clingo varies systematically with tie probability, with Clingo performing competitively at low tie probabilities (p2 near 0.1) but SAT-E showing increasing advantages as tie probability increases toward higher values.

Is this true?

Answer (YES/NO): NO